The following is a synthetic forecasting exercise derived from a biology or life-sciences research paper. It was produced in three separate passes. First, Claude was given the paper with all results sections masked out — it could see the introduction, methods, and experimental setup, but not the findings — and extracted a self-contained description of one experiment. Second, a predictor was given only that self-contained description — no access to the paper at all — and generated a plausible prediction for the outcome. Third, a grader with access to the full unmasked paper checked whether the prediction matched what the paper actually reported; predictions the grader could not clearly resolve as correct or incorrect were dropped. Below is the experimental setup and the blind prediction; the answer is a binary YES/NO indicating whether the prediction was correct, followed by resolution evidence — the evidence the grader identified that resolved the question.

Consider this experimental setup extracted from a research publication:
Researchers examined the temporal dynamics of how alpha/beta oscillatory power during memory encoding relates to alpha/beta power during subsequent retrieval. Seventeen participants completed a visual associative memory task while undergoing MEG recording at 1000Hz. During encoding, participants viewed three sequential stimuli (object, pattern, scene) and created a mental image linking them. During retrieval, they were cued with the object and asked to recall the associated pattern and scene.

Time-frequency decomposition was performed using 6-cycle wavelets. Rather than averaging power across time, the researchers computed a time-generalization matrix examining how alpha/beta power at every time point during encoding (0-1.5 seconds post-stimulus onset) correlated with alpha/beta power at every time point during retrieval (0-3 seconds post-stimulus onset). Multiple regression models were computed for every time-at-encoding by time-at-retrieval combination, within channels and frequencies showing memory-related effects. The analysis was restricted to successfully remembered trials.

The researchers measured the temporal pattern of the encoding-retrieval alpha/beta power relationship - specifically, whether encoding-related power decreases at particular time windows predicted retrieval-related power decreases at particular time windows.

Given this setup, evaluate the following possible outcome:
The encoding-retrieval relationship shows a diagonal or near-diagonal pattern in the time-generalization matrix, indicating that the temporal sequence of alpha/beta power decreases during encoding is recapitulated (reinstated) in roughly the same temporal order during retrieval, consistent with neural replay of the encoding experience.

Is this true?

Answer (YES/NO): NO